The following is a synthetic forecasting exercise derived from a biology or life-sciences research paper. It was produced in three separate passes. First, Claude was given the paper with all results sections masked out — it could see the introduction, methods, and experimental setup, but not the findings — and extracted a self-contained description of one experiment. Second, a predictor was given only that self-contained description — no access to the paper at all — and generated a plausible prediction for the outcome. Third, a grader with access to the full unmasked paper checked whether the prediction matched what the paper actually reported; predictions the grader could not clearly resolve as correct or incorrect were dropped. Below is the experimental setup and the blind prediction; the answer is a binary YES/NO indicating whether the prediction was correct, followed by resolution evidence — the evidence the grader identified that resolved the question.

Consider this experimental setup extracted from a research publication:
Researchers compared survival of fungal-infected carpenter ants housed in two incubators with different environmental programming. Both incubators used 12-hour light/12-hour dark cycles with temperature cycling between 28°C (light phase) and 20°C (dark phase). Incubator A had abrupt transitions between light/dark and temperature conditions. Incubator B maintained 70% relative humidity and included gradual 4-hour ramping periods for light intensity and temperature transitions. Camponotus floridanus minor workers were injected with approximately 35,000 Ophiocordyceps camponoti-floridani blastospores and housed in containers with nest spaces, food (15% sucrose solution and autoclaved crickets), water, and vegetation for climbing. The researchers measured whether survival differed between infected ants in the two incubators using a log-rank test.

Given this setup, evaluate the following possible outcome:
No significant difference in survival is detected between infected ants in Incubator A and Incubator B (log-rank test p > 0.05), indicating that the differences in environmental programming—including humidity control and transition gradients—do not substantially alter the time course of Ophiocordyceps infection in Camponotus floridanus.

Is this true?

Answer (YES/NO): YES